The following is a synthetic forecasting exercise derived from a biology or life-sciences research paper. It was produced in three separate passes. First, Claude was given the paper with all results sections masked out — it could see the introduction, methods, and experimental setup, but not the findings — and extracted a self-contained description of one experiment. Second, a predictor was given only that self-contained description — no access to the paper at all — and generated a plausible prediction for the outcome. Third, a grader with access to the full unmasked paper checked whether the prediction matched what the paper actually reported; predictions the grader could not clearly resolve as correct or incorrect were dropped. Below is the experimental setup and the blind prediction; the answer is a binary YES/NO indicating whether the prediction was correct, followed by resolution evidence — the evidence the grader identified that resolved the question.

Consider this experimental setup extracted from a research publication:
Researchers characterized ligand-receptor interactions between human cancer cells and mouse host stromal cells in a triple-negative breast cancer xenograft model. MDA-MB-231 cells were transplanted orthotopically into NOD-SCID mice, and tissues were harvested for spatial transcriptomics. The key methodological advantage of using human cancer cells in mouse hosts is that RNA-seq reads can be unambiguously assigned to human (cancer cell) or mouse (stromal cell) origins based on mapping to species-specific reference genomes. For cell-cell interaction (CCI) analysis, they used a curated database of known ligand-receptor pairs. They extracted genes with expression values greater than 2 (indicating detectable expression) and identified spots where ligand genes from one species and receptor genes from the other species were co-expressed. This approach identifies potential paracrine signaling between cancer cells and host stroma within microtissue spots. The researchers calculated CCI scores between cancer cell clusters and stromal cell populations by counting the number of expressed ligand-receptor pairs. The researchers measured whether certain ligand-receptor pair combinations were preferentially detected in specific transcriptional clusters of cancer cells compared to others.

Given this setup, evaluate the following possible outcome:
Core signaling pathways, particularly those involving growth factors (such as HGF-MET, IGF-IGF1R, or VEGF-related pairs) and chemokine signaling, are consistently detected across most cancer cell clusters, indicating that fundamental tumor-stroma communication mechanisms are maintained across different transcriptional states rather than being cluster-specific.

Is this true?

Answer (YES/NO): NO